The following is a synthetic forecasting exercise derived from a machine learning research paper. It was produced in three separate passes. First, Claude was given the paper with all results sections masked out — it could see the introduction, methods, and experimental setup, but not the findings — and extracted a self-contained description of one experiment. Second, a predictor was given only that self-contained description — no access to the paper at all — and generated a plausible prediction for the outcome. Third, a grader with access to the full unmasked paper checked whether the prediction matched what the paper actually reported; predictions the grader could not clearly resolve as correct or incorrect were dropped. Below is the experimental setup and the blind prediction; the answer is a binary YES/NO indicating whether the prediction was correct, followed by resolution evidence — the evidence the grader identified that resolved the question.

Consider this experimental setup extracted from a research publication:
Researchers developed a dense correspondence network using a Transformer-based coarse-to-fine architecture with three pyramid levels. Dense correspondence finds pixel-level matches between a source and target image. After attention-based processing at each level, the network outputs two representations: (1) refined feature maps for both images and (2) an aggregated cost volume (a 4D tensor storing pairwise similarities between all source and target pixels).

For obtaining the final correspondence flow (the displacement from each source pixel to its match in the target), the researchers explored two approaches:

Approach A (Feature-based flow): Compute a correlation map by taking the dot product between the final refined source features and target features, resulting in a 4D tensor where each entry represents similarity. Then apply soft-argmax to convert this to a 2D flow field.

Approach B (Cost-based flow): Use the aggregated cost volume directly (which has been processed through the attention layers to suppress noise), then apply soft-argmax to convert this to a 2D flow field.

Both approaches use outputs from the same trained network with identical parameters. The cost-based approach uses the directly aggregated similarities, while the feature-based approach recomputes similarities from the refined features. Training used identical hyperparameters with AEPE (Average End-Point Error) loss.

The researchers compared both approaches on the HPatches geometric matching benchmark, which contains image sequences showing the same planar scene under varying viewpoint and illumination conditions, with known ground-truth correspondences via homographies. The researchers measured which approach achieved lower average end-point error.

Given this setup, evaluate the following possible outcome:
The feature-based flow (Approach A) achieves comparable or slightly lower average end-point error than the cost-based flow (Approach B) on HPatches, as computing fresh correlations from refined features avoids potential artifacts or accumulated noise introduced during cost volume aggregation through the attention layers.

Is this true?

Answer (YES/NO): YES